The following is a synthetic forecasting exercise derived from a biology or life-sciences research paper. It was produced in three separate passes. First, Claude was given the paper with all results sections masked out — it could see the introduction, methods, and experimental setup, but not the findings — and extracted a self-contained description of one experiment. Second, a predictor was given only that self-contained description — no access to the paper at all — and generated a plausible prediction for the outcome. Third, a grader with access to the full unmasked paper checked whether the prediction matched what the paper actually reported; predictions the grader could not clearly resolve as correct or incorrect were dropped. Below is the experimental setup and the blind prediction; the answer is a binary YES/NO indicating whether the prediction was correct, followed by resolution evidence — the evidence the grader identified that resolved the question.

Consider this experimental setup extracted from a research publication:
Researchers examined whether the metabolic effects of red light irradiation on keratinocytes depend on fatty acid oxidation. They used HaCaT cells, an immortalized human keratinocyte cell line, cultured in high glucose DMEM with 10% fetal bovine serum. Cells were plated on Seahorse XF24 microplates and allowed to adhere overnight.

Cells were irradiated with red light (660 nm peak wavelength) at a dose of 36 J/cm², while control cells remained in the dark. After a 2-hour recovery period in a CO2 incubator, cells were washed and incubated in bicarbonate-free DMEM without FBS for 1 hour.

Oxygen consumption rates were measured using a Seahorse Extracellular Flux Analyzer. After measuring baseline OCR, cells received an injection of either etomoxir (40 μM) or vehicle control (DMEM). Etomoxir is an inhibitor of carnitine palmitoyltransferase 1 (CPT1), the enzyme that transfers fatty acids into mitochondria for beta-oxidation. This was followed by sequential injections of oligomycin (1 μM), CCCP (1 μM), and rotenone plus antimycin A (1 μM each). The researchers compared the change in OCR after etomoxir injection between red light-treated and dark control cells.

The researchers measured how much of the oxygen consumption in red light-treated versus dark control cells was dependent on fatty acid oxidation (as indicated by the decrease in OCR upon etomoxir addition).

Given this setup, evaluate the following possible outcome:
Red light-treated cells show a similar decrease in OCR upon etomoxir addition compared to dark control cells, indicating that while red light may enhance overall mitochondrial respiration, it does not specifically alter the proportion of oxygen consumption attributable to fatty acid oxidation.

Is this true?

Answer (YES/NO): NO